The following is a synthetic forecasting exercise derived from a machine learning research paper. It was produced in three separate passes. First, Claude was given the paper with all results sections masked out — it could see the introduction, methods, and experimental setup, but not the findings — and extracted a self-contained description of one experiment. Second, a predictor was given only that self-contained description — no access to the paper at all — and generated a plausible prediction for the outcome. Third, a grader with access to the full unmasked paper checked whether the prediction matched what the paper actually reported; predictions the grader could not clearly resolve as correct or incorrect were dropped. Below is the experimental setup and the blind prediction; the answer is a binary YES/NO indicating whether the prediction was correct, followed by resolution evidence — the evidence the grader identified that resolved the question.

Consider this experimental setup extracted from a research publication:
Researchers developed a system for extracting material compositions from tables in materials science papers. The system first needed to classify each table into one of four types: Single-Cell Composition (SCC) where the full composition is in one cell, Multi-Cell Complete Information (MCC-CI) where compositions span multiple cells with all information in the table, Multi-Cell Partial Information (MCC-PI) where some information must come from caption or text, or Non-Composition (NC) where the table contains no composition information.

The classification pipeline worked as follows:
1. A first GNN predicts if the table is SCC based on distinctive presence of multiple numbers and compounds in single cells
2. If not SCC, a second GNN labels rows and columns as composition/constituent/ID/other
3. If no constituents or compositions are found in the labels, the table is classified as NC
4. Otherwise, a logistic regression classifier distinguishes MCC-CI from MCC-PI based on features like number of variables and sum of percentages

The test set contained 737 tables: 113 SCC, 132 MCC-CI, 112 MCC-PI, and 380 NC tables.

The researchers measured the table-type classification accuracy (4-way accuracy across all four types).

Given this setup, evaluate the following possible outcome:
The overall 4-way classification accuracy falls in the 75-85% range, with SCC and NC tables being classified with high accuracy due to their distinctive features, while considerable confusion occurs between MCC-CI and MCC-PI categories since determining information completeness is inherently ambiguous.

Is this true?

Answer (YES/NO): NO